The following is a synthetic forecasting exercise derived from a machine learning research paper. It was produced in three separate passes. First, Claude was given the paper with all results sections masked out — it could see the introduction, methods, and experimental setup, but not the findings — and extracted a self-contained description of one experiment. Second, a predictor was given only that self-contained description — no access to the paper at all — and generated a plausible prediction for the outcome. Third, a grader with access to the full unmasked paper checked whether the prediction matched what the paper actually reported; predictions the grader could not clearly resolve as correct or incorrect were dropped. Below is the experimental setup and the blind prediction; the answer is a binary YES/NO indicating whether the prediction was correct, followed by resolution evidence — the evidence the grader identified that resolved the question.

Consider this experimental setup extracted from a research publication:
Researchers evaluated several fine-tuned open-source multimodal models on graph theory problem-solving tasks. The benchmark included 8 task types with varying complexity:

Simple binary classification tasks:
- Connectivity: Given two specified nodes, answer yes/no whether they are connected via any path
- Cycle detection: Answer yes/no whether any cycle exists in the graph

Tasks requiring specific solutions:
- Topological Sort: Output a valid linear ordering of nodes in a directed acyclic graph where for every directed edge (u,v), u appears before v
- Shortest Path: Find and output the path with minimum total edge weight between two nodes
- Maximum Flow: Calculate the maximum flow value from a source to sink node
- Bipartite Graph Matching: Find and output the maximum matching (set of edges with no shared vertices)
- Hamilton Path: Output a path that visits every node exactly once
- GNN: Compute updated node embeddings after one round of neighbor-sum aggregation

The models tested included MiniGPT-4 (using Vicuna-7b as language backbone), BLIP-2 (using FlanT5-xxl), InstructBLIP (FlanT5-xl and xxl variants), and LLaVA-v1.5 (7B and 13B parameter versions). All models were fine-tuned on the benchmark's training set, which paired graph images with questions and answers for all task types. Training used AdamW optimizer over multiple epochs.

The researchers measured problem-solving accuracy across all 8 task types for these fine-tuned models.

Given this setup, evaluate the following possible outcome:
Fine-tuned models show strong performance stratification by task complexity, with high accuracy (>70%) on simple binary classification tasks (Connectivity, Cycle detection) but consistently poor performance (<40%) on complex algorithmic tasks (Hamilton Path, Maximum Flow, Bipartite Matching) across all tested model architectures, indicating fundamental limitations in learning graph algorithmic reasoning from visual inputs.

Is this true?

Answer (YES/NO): NO